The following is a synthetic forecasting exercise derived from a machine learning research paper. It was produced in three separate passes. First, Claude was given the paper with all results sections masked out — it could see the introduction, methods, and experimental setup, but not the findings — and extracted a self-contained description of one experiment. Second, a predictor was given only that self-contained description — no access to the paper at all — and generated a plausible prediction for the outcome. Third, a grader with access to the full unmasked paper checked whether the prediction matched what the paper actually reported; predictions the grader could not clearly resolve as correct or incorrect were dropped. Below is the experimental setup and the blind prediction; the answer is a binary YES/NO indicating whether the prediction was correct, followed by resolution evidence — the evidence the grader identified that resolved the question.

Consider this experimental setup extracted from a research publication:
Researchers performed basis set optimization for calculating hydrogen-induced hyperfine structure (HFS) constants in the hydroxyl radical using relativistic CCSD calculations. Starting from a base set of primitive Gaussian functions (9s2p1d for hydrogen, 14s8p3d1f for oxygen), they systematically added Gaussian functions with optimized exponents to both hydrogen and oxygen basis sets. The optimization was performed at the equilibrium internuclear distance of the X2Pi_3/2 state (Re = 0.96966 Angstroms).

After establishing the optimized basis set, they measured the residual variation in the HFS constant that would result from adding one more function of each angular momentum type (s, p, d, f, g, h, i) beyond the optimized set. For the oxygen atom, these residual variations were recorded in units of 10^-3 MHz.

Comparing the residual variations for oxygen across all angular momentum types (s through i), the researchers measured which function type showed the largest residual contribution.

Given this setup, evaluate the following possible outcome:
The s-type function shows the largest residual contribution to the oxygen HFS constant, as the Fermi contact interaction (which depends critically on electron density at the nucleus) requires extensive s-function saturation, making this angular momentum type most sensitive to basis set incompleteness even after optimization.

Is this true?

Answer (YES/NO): NO